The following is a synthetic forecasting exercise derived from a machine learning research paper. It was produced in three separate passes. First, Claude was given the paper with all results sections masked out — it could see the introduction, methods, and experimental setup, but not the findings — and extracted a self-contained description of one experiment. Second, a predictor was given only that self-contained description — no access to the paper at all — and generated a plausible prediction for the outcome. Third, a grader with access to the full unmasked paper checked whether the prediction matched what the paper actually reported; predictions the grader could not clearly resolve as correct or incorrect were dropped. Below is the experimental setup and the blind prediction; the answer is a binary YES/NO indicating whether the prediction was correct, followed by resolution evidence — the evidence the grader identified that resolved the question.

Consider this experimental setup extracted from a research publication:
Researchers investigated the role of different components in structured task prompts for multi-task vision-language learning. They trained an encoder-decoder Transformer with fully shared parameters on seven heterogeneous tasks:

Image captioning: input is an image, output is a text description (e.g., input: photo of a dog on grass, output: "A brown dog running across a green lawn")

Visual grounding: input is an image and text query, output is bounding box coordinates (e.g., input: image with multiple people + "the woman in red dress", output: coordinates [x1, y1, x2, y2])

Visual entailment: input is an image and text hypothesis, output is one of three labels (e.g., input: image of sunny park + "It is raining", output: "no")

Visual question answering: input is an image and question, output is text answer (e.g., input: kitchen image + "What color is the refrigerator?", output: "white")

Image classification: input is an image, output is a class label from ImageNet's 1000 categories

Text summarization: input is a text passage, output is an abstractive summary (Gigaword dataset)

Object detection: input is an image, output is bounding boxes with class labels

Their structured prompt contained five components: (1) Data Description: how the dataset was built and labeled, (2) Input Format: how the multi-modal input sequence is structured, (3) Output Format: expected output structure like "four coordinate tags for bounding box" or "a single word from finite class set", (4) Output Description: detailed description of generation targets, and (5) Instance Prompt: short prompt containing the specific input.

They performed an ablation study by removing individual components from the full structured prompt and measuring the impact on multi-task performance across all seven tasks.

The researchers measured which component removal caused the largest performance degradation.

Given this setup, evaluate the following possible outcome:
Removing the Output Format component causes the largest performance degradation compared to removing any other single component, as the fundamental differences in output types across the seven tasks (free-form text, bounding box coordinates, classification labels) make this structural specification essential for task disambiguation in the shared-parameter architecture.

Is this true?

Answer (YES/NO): NO